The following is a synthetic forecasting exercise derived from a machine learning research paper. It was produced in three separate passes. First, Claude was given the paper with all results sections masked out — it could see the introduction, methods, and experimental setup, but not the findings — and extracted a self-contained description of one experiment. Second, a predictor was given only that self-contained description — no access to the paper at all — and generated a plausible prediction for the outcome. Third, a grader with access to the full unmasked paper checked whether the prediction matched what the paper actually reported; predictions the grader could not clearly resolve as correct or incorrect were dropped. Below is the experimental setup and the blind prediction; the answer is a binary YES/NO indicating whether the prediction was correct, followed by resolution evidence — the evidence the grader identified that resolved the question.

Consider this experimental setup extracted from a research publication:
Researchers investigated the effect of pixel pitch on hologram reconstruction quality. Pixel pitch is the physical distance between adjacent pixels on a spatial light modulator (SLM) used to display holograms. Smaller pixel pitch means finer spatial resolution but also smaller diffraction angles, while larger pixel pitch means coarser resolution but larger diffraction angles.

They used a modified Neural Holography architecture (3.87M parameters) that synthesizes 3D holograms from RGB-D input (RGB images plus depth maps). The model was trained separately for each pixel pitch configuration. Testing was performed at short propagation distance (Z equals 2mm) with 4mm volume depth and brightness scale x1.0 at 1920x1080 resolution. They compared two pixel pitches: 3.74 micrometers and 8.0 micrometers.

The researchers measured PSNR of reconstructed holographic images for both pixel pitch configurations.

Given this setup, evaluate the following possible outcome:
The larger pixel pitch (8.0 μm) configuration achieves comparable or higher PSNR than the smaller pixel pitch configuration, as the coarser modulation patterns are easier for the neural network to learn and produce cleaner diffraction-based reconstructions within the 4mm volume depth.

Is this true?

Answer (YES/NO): YES